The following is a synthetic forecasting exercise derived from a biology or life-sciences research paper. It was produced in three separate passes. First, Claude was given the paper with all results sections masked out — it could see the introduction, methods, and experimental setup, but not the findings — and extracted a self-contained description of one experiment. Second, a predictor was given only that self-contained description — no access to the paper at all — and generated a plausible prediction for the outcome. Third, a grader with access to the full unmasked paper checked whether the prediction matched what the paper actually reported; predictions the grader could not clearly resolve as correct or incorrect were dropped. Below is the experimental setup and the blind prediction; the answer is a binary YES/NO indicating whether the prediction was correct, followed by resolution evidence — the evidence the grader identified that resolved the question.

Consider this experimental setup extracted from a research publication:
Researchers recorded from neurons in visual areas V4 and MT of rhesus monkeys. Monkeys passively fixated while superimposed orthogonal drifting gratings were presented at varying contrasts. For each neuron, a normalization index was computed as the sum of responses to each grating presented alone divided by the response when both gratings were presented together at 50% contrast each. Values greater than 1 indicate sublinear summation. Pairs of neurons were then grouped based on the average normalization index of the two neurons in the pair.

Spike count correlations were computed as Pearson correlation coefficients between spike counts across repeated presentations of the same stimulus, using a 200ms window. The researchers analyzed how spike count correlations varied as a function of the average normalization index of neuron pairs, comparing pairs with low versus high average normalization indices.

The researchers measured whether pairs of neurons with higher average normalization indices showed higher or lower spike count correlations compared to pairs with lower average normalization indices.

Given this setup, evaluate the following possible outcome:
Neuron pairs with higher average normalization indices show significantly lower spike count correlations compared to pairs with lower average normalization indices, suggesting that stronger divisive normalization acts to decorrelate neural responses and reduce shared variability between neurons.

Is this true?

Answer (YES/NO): YES